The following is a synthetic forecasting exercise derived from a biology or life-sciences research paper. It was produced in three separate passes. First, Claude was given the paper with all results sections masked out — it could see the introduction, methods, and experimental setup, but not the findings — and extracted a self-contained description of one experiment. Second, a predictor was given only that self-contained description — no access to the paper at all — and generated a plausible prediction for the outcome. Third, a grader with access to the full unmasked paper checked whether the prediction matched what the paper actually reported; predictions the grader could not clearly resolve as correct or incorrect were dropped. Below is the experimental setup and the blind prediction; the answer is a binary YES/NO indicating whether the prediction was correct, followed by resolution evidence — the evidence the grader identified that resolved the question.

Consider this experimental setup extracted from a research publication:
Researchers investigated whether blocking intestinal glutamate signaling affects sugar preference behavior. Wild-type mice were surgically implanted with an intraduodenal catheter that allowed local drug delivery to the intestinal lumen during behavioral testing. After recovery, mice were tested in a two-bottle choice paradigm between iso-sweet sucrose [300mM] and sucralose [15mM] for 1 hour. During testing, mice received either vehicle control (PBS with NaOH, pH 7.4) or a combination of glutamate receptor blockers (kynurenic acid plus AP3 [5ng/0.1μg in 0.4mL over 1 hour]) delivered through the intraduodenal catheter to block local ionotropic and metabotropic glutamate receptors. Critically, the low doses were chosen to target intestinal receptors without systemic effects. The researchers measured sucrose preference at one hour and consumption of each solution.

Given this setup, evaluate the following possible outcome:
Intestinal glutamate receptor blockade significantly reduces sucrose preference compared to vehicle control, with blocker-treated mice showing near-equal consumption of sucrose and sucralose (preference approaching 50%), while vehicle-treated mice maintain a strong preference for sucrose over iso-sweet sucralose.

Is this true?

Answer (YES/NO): YES